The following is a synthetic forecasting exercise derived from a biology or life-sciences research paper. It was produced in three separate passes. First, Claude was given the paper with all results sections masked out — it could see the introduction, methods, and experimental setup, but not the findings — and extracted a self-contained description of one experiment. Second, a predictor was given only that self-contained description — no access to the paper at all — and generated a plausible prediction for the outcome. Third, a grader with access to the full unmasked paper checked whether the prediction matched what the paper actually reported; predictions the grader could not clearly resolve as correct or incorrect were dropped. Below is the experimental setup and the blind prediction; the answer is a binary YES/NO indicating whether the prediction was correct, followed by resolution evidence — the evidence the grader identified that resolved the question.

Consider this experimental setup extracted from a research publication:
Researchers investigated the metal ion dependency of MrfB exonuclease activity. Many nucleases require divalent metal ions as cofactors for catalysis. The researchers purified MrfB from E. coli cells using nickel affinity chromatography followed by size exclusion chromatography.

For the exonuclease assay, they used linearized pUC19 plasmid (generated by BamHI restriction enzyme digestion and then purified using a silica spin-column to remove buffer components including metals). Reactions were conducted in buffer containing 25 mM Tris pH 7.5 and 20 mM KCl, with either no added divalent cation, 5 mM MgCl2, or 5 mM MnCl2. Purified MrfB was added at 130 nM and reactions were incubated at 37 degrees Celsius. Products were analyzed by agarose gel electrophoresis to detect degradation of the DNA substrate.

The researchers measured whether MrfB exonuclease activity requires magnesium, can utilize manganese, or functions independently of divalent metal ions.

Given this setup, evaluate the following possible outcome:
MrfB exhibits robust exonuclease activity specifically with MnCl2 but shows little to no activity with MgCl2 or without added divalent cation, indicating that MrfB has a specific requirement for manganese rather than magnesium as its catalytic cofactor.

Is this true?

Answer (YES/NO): NO